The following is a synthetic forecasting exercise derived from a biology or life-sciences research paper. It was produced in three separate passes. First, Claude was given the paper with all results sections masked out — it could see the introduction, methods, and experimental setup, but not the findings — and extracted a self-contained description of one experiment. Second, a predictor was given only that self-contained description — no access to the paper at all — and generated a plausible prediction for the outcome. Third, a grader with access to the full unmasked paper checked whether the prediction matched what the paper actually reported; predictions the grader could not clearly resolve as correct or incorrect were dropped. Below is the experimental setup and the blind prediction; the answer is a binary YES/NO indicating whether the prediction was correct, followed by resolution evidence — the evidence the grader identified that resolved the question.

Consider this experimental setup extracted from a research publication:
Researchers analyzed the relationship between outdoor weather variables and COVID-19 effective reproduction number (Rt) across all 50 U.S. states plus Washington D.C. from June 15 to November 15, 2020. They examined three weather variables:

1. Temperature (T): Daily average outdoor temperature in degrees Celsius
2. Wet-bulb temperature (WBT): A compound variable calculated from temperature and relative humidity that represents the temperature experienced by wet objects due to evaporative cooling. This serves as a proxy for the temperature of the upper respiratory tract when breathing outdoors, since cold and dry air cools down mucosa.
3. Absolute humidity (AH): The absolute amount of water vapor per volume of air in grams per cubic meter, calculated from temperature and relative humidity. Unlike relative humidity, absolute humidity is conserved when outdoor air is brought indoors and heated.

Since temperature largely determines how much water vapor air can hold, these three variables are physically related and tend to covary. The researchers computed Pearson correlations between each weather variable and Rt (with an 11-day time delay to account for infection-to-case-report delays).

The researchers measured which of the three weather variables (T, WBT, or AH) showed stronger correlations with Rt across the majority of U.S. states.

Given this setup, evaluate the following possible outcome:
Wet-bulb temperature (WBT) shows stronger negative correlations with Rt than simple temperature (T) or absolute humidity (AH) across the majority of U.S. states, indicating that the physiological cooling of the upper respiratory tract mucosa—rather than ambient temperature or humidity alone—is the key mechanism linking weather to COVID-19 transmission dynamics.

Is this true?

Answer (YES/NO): NO